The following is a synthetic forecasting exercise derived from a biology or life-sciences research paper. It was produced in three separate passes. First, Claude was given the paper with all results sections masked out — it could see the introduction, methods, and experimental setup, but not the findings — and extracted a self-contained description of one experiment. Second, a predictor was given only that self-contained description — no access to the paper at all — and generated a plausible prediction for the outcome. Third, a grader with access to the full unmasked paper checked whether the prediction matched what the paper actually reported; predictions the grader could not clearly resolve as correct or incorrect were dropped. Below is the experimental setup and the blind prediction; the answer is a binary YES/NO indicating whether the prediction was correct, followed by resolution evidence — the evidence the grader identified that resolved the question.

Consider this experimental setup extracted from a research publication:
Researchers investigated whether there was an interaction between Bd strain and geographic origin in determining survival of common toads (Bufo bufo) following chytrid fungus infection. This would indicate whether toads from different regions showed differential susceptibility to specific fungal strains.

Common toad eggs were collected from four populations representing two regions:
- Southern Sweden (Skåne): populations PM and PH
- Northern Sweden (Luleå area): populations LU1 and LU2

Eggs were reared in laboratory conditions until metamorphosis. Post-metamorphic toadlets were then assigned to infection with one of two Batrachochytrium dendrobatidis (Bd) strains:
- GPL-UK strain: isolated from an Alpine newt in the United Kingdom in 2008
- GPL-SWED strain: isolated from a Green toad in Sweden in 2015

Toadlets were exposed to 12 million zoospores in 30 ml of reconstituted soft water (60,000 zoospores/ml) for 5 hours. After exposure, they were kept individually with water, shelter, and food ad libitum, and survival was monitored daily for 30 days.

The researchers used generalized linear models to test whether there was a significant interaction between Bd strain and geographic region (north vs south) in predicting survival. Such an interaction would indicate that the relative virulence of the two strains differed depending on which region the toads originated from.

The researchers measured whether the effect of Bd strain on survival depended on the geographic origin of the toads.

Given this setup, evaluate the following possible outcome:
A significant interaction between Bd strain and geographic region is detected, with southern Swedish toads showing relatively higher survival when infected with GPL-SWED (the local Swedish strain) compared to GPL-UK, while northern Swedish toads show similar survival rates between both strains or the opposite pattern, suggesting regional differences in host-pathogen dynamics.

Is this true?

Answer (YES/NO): NO